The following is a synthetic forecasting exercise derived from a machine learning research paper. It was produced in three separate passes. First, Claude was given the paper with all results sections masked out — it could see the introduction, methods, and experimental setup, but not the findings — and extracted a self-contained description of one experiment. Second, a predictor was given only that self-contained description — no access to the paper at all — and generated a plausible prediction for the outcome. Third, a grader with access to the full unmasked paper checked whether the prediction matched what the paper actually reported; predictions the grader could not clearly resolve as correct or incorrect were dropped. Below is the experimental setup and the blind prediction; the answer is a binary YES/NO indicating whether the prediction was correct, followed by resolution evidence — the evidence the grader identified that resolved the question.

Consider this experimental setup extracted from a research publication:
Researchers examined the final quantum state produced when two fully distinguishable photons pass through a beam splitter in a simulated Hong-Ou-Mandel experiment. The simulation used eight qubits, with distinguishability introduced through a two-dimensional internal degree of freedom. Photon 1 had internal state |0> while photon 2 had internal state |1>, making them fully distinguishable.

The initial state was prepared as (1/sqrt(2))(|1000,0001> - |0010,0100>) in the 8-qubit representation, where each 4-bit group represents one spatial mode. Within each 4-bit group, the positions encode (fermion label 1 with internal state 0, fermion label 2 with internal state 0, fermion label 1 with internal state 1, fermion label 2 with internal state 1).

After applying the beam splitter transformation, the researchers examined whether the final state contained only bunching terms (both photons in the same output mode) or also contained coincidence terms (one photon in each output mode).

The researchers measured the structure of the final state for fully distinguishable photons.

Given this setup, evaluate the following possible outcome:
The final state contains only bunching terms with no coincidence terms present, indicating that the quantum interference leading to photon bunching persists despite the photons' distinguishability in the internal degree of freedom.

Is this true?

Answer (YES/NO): NO